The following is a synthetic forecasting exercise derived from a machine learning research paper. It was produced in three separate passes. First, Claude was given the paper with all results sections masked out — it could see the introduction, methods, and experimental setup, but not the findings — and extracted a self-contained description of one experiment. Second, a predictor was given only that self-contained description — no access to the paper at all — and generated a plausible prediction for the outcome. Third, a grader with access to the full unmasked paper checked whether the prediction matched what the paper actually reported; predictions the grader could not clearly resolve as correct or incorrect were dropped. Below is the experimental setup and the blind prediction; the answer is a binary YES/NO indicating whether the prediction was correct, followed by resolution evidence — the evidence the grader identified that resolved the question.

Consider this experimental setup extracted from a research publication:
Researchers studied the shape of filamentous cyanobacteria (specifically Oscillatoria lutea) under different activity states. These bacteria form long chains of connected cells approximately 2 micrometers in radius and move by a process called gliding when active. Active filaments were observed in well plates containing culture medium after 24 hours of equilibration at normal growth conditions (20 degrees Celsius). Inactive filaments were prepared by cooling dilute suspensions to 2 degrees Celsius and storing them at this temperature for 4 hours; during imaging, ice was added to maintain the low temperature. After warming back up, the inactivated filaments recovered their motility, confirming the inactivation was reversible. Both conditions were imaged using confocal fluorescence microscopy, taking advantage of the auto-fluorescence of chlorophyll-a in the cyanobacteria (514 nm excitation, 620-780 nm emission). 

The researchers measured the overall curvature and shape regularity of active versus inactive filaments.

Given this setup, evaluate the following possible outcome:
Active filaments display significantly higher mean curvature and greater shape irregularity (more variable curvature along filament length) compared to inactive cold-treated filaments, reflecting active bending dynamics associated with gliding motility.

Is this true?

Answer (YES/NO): NO